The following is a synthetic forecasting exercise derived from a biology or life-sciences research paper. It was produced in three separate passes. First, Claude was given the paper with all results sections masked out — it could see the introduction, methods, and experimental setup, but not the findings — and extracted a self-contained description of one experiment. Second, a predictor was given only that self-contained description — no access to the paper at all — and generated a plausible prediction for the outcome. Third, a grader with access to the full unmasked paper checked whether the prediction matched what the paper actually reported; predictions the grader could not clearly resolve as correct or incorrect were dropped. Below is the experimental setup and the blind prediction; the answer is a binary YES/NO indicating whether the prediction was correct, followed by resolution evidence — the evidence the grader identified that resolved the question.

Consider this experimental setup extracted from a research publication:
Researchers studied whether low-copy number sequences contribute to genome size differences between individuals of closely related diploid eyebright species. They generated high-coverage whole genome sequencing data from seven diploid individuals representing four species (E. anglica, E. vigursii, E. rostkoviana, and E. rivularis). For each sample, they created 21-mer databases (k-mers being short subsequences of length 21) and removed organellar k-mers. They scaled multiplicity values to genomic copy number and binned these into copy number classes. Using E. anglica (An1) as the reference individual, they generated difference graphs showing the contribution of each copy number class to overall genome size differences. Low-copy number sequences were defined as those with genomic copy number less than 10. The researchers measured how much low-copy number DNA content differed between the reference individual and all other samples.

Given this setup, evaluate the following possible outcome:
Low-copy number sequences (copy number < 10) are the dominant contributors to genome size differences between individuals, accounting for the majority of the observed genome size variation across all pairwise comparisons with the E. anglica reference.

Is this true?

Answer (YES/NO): NO